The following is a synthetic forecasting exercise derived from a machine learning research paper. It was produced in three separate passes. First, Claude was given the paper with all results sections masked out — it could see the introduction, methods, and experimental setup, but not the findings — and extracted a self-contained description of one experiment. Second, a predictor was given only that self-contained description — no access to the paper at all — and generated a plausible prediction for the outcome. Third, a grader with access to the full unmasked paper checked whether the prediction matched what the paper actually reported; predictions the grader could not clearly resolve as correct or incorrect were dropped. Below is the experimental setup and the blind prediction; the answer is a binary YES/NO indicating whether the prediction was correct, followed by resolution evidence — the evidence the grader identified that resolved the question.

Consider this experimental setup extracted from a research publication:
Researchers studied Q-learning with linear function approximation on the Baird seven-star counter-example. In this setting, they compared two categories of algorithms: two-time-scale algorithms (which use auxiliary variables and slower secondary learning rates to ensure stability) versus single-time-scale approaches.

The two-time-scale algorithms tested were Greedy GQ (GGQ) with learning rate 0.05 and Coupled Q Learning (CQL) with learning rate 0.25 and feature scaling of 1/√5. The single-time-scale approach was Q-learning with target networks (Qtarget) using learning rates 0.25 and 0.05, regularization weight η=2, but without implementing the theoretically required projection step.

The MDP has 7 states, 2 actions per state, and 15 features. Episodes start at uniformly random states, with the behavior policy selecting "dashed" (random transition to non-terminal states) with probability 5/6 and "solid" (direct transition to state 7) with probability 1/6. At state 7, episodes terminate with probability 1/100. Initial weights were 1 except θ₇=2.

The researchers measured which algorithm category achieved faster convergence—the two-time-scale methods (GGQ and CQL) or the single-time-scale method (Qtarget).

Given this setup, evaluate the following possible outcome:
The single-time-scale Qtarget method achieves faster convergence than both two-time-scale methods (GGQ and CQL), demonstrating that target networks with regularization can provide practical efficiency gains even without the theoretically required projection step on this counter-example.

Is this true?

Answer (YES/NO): YES